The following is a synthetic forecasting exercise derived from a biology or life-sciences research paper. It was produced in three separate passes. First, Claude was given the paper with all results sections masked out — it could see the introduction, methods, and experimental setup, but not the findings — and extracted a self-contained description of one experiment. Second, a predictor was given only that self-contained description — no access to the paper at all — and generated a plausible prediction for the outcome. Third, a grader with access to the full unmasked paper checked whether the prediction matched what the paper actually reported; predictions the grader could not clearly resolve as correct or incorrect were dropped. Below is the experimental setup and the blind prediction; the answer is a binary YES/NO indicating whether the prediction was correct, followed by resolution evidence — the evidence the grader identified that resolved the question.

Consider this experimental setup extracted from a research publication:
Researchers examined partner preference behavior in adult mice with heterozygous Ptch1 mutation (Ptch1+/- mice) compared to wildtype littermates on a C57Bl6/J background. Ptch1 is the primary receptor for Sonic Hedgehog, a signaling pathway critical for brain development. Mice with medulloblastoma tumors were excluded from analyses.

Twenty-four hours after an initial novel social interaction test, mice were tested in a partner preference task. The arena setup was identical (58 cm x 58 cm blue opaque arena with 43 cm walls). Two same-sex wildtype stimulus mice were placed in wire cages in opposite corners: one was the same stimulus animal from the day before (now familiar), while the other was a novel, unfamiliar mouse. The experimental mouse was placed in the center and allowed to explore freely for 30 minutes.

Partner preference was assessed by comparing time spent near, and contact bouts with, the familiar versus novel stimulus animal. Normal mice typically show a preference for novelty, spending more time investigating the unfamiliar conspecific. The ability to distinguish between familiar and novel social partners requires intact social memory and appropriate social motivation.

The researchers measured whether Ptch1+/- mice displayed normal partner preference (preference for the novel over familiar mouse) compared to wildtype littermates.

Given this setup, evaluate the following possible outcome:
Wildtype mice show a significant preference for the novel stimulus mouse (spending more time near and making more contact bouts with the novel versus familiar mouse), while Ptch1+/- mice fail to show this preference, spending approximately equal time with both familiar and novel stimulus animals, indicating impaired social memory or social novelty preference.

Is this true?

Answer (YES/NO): NO